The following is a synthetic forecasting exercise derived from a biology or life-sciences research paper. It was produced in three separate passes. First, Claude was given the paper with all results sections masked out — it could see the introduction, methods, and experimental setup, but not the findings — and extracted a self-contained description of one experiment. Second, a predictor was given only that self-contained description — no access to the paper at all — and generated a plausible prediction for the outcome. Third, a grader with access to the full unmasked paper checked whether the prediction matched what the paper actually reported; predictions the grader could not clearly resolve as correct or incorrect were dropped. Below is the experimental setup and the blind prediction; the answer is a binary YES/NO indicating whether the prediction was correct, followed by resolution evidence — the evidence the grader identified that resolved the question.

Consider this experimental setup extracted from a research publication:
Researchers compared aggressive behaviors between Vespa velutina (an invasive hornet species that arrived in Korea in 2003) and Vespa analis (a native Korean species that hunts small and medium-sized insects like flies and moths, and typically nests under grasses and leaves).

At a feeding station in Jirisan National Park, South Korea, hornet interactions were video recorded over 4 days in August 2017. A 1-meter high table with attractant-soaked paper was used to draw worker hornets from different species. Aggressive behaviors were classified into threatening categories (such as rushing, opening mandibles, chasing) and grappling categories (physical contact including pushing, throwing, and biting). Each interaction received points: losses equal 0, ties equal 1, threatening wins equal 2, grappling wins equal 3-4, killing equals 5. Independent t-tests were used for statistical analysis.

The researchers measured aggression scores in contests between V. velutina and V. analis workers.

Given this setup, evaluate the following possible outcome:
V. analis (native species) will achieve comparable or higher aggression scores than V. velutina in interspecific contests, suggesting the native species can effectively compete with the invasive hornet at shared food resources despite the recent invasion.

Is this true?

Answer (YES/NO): YES